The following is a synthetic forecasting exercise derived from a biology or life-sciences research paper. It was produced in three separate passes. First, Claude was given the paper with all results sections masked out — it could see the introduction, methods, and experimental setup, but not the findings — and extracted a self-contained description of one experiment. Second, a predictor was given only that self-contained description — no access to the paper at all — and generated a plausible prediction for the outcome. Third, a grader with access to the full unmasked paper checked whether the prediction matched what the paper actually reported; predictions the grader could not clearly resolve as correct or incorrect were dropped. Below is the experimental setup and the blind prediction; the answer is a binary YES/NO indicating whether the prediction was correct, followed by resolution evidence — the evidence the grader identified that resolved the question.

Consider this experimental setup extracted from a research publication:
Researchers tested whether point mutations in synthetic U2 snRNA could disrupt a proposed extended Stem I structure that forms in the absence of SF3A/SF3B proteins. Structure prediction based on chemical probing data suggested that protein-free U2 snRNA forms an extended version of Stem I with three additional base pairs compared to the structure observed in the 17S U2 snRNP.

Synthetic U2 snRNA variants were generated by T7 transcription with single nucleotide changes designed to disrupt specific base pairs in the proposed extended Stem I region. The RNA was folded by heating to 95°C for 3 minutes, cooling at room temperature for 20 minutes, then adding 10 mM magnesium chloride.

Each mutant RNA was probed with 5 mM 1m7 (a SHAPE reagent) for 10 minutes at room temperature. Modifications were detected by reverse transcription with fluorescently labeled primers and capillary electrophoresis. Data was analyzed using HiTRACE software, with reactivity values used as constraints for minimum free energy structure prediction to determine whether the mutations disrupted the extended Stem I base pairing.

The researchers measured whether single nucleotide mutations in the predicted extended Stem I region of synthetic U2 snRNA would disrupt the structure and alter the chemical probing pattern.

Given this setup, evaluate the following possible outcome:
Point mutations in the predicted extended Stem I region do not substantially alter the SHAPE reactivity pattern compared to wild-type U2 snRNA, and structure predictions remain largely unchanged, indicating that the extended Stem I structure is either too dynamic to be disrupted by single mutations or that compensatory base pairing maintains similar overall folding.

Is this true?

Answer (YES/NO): YES